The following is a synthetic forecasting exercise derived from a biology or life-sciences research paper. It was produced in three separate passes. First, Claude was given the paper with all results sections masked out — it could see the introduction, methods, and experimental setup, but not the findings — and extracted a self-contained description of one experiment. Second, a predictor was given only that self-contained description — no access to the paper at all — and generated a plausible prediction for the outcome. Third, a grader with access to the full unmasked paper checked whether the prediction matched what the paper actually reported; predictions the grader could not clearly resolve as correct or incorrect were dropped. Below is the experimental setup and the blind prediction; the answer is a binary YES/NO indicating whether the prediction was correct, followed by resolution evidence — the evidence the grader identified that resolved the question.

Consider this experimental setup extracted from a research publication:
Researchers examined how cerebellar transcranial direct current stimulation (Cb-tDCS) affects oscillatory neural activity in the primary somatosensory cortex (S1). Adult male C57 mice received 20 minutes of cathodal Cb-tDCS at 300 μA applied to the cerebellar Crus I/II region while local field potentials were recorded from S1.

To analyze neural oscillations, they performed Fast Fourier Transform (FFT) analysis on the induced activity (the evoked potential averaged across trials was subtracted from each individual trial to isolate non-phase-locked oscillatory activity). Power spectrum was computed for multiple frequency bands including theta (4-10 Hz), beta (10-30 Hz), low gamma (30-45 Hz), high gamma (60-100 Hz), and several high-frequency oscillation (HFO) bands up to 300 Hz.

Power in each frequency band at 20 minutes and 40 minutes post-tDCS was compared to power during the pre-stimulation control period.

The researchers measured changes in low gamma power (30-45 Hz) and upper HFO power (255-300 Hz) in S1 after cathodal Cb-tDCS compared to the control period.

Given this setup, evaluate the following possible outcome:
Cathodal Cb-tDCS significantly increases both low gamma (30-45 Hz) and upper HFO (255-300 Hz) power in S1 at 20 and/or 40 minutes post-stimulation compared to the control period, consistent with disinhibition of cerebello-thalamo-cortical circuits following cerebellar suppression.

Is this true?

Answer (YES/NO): NO